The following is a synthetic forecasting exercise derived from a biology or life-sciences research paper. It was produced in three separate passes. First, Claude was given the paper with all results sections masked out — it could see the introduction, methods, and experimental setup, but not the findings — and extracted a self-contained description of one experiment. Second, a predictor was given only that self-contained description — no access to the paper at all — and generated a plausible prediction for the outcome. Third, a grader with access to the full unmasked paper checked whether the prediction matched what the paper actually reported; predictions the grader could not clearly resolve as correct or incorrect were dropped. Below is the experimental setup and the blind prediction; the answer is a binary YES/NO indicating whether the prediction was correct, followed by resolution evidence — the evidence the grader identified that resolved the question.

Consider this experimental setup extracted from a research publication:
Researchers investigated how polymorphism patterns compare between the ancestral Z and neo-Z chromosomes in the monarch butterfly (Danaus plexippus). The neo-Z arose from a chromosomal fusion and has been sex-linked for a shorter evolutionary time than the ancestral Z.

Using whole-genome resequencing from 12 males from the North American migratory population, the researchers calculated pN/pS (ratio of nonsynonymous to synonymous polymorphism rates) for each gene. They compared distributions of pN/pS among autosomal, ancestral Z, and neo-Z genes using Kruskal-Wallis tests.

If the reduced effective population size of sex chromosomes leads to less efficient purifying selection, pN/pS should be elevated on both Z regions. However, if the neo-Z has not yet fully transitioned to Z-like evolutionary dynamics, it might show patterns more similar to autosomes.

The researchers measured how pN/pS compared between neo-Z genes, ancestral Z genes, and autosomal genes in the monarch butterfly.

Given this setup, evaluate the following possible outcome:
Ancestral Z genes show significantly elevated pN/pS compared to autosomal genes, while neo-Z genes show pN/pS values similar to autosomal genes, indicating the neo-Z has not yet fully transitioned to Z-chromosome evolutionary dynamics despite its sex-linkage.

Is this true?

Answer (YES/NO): NO